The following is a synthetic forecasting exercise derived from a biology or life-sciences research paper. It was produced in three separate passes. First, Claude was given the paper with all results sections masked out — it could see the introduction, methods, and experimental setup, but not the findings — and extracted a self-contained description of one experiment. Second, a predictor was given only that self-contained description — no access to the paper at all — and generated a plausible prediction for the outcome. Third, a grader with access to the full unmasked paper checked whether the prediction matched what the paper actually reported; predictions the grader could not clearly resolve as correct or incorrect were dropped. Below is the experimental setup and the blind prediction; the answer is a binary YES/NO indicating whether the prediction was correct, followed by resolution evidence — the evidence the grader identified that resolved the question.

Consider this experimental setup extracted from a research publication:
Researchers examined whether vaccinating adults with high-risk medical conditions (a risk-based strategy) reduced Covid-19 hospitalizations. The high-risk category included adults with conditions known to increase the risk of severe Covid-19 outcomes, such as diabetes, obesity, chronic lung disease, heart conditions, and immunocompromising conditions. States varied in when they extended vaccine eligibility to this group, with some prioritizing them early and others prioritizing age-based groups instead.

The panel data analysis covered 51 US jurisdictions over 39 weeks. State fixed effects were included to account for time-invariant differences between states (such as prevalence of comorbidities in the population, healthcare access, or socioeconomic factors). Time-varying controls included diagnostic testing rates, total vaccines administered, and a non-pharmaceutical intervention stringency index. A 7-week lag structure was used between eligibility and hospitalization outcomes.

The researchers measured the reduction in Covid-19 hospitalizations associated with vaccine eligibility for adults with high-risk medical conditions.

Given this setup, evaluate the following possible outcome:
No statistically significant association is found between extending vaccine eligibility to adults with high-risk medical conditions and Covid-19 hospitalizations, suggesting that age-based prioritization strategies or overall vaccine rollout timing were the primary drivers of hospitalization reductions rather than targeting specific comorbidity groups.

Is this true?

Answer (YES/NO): NO